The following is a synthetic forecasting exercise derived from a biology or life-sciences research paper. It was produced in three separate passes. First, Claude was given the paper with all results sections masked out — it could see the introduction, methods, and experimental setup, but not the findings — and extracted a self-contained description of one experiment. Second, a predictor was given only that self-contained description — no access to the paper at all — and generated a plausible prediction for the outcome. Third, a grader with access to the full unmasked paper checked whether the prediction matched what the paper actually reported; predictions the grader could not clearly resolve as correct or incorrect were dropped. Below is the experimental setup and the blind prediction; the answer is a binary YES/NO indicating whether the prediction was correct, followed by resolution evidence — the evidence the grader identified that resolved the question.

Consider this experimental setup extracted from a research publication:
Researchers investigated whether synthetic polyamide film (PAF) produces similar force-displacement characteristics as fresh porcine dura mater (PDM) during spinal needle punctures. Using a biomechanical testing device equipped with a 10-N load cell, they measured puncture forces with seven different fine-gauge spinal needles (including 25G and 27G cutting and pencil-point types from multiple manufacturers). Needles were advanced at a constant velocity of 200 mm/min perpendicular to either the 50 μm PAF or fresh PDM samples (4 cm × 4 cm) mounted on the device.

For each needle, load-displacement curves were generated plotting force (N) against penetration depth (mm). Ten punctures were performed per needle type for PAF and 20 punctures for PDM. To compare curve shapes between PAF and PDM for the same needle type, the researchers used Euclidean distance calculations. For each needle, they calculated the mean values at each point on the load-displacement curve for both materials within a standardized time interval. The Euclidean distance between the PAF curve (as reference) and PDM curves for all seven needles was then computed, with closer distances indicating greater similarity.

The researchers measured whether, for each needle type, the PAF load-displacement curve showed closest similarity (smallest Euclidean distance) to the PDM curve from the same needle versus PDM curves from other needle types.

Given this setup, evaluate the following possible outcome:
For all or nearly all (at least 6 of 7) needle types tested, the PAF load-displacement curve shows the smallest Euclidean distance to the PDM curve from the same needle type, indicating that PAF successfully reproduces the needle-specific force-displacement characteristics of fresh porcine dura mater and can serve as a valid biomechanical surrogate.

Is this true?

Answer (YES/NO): YES